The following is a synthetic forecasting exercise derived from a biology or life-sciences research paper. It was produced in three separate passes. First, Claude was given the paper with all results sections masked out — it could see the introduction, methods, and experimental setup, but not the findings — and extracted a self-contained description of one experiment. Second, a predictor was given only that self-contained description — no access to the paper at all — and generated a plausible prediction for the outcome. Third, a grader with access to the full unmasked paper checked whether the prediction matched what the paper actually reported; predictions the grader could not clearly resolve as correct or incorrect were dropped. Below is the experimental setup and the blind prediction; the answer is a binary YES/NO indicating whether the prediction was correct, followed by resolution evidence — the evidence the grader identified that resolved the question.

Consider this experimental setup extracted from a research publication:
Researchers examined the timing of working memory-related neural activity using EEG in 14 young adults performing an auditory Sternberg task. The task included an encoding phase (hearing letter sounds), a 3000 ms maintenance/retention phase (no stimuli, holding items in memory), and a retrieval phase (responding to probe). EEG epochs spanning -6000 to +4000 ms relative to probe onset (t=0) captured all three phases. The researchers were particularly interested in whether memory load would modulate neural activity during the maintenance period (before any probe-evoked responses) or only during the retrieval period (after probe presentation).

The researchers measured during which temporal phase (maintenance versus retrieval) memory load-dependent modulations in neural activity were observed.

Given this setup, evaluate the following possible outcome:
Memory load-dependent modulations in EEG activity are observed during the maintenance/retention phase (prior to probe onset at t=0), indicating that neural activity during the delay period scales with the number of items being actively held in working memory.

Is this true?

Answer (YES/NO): YES